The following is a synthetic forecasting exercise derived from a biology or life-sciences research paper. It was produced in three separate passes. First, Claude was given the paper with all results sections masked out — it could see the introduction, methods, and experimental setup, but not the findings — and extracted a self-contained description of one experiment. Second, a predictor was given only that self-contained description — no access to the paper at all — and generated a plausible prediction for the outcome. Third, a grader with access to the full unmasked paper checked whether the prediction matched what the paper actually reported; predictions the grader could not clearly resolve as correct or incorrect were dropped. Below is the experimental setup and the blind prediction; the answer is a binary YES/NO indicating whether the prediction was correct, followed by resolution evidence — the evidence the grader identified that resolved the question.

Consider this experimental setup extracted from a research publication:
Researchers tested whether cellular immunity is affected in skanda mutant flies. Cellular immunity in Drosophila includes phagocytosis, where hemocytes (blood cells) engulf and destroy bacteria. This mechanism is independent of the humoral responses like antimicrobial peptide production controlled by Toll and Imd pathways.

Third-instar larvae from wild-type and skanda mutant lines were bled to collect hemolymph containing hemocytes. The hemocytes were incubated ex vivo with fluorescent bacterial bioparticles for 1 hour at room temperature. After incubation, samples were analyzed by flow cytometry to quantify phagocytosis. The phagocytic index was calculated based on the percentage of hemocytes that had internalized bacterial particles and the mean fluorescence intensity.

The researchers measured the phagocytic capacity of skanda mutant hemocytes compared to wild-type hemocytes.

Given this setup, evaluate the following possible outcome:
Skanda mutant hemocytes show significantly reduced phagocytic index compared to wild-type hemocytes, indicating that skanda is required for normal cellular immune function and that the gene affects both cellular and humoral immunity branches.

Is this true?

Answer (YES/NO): NO